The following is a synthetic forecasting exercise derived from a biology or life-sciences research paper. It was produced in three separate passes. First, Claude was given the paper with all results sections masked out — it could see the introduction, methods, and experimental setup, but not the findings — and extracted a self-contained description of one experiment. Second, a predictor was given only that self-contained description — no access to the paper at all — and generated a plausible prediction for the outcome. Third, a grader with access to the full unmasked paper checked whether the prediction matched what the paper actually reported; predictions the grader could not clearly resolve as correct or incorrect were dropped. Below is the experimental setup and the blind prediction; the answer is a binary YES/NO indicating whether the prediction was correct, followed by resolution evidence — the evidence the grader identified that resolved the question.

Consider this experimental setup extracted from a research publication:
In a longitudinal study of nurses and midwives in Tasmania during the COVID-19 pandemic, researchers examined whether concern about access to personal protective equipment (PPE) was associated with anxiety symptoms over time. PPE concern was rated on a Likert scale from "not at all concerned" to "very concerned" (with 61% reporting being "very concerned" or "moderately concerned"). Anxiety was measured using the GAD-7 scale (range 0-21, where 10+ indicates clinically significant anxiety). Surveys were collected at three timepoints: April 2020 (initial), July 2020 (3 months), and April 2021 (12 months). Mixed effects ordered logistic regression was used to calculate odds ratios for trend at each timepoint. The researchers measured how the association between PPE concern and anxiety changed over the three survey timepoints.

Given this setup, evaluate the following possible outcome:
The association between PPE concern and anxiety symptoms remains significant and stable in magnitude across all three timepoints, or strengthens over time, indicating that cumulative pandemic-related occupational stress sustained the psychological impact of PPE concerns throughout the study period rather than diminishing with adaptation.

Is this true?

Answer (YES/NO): NO